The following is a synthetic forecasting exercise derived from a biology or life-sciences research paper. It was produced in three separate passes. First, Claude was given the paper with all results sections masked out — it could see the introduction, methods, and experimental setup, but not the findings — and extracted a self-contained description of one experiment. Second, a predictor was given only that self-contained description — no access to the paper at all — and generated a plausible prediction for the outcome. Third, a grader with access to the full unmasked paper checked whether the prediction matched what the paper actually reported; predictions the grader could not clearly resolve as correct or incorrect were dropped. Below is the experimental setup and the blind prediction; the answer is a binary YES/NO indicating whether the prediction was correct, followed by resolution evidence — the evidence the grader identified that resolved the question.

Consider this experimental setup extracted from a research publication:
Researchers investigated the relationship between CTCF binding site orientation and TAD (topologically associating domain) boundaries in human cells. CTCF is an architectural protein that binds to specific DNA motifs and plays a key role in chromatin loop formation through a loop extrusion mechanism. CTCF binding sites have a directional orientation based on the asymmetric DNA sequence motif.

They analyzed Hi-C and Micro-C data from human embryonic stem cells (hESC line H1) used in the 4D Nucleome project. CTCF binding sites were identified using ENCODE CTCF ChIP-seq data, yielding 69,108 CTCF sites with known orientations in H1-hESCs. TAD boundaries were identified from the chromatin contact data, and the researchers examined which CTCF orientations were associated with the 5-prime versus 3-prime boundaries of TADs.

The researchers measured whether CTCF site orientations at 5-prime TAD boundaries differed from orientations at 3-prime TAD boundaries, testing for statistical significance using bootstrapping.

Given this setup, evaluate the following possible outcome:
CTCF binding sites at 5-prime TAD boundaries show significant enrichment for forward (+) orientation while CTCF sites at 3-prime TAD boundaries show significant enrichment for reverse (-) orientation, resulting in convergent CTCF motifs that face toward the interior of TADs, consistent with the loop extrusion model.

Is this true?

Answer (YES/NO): NO